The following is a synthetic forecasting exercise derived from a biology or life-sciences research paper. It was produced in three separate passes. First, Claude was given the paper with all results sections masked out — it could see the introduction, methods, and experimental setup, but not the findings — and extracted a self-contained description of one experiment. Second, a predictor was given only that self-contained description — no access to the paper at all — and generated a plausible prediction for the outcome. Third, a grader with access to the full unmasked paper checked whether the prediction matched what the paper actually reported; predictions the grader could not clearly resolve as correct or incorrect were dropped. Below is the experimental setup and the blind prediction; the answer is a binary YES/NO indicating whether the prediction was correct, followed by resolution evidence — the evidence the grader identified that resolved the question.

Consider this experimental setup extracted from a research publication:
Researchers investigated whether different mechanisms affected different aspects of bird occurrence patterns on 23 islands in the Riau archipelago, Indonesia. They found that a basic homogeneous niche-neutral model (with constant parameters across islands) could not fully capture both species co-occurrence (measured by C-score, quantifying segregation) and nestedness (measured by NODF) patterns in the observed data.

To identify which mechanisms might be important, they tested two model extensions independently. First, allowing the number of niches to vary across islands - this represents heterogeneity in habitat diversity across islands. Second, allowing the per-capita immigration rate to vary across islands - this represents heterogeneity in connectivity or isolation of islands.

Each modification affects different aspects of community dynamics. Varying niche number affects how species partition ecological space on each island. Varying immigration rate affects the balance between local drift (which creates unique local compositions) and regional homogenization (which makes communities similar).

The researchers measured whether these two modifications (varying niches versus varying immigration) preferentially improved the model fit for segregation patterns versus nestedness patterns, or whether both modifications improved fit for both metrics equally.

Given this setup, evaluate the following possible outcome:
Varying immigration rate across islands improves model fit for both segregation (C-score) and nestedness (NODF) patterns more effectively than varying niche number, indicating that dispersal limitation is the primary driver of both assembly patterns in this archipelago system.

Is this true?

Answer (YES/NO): NO